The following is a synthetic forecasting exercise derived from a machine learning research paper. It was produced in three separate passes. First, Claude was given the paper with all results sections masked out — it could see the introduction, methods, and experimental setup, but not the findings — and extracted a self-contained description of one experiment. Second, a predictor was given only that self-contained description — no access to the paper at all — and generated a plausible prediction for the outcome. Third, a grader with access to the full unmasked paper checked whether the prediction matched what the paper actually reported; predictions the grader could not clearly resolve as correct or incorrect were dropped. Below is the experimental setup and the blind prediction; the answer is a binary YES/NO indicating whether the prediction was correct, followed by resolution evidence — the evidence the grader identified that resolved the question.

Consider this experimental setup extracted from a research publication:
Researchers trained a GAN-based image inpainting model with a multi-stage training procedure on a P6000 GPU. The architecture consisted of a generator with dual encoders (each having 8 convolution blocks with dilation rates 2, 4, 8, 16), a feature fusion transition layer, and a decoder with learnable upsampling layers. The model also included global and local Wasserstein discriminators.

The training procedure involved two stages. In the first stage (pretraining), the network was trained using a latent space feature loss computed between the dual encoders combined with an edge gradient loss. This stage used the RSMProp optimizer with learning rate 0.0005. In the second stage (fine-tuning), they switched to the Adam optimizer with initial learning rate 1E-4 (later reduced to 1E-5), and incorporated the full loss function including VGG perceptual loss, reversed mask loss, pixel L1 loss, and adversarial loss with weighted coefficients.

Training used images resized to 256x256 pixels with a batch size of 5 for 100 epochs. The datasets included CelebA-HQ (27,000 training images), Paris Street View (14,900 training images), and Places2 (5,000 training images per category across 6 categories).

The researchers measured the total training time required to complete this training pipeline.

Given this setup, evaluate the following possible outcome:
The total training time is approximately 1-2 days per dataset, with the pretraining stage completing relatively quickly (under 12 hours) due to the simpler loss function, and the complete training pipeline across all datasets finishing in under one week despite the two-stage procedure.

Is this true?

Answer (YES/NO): NO